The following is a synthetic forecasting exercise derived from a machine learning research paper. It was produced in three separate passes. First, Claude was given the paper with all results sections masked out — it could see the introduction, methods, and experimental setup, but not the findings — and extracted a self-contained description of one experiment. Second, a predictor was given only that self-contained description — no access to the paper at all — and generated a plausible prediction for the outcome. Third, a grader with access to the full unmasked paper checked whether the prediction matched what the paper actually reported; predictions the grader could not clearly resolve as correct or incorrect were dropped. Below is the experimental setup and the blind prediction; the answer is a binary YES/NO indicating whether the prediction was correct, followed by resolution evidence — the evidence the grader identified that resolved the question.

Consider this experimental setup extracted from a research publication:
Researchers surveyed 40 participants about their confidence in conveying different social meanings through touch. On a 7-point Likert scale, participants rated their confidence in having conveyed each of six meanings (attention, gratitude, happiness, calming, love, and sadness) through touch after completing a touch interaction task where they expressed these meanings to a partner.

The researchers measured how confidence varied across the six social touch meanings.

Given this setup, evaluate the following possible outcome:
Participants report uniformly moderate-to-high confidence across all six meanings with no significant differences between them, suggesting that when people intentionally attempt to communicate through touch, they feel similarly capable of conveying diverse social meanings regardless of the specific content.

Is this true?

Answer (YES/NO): NO